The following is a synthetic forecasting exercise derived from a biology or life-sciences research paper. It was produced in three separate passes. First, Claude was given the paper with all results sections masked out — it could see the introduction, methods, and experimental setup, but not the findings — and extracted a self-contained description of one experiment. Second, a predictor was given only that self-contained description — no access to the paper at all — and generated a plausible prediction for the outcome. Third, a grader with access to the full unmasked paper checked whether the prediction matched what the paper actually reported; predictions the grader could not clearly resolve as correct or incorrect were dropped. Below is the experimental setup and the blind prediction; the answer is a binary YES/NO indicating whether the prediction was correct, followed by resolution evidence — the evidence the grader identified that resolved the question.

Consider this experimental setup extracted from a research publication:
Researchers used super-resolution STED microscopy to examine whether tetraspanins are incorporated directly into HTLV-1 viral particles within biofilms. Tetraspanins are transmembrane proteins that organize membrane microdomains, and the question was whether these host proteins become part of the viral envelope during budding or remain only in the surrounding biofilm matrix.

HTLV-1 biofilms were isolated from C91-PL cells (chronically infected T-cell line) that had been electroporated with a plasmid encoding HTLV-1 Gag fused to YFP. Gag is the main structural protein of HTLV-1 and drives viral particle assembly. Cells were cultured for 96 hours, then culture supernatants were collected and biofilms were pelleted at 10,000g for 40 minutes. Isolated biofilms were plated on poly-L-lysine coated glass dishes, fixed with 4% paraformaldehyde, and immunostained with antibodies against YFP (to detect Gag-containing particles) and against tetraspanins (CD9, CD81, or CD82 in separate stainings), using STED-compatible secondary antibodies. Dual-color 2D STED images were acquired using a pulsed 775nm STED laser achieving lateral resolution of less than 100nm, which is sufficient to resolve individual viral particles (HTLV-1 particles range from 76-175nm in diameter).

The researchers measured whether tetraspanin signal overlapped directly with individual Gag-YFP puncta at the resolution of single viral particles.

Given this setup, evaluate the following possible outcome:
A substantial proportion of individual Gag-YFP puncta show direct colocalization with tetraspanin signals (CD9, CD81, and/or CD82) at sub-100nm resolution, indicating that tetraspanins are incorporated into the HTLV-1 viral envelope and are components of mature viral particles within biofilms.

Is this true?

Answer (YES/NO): YES